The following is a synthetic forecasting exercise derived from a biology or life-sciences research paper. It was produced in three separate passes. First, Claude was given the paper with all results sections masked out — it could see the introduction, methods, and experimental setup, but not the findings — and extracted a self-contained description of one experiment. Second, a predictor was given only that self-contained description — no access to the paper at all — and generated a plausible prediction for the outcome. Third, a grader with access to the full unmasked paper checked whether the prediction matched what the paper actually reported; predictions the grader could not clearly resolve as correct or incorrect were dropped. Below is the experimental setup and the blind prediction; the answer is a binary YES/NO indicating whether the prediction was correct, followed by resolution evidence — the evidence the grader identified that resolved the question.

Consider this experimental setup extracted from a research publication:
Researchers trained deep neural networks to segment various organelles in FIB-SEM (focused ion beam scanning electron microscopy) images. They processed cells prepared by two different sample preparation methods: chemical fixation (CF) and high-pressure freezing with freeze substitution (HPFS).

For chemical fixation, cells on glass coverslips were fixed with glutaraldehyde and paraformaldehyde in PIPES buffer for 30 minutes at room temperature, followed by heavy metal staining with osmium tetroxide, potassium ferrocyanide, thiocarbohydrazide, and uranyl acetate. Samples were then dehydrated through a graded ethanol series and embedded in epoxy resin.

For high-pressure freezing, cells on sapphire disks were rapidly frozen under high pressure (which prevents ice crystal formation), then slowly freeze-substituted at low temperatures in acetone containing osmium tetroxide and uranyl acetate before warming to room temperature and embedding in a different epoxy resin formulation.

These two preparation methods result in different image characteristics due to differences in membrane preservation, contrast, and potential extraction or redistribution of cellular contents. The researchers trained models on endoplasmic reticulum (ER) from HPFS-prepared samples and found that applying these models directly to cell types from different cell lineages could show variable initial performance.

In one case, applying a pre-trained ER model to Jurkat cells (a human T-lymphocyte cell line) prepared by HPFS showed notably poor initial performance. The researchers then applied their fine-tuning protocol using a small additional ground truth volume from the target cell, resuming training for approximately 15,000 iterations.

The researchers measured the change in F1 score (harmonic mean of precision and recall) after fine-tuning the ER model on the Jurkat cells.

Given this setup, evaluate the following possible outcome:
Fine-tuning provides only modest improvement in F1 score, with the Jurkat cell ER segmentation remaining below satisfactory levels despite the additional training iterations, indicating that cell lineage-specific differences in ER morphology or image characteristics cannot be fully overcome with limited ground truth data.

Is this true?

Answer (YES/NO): NO